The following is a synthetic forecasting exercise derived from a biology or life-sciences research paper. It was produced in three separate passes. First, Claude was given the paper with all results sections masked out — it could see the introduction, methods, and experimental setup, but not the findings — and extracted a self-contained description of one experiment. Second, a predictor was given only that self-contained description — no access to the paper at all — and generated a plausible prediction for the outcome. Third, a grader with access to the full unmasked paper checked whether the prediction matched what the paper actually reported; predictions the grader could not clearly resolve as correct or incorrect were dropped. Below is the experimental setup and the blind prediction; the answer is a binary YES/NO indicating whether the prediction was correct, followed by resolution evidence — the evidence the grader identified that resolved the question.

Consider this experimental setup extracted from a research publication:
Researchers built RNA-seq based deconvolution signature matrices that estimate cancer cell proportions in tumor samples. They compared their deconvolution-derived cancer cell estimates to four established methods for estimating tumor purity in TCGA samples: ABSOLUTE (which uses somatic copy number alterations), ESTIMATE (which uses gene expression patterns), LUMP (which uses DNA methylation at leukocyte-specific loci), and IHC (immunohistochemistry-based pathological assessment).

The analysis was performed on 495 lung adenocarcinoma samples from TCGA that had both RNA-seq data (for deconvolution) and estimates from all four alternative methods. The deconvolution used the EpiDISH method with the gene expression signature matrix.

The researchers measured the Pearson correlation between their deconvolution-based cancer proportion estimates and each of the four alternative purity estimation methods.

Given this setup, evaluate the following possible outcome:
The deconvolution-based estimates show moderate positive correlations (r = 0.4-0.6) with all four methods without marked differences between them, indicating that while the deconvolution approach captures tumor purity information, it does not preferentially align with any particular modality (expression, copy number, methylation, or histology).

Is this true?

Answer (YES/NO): NO